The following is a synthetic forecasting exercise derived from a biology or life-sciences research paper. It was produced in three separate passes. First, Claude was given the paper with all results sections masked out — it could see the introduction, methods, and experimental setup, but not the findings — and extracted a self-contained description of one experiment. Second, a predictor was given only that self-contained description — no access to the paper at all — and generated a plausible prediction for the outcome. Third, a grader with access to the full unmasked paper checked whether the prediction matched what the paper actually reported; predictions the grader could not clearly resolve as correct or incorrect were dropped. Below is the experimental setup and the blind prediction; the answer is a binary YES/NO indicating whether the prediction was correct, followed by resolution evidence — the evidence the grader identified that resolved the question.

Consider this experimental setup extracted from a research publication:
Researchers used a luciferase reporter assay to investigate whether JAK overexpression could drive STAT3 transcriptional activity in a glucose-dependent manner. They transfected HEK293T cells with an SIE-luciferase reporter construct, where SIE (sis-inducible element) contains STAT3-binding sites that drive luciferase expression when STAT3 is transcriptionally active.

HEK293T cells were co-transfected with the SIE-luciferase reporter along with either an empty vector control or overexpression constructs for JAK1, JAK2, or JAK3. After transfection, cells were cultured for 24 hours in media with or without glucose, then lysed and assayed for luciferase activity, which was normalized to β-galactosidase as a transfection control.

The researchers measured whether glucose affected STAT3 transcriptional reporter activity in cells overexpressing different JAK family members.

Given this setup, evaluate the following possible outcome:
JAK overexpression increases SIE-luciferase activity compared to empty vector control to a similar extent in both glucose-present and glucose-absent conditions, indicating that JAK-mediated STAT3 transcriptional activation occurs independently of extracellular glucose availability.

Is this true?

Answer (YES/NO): NO